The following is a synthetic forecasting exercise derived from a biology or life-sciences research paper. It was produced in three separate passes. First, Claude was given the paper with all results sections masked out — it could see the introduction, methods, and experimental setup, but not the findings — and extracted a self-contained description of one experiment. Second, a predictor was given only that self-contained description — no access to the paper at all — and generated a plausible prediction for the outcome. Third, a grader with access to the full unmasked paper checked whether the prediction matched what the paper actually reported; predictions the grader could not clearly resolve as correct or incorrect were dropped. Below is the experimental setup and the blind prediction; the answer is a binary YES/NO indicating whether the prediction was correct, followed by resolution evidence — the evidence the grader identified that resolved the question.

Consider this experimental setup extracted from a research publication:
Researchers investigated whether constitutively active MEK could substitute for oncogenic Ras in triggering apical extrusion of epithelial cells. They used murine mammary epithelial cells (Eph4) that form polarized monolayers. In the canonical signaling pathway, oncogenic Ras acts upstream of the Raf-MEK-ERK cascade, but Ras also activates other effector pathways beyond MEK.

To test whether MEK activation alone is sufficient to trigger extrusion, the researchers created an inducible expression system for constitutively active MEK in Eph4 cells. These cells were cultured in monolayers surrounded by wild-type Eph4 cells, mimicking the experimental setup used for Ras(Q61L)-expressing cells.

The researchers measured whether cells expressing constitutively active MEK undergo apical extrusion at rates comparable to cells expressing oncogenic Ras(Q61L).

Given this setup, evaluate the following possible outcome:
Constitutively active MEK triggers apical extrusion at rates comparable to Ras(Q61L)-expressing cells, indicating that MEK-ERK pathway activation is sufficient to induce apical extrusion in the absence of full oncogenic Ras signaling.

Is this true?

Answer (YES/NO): YES